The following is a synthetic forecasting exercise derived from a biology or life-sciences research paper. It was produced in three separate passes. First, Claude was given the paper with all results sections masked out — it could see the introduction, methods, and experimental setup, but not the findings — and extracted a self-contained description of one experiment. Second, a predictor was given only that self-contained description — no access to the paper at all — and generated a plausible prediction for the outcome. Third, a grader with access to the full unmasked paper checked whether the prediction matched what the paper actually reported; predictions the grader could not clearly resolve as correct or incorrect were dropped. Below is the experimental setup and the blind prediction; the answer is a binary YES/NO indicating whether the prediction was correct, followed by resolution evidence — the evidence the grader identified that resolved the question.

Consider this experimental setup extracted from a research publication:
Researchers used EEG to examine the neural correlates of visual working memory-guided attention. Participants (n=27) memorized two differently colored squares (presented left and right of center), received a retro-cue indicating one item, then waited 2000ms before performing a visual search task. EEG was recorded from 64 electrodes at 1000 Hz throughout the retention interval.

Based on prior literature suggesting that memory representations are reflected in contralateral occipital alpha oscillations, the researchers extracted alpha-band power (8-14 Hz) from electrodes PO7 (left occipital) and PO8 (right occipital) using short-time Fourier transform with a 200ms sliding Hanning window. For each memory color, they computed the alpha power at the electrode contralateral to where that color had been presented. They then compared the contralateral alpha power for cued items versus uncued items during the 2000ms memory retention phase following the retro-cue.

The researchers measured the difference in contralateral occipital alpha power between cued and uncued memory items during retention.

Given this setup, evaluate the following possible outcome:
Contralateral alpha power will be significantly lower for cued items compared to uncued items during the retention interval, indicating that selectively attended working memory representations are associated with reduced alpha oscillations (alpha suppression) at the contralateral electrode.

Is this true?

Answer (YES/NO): NO